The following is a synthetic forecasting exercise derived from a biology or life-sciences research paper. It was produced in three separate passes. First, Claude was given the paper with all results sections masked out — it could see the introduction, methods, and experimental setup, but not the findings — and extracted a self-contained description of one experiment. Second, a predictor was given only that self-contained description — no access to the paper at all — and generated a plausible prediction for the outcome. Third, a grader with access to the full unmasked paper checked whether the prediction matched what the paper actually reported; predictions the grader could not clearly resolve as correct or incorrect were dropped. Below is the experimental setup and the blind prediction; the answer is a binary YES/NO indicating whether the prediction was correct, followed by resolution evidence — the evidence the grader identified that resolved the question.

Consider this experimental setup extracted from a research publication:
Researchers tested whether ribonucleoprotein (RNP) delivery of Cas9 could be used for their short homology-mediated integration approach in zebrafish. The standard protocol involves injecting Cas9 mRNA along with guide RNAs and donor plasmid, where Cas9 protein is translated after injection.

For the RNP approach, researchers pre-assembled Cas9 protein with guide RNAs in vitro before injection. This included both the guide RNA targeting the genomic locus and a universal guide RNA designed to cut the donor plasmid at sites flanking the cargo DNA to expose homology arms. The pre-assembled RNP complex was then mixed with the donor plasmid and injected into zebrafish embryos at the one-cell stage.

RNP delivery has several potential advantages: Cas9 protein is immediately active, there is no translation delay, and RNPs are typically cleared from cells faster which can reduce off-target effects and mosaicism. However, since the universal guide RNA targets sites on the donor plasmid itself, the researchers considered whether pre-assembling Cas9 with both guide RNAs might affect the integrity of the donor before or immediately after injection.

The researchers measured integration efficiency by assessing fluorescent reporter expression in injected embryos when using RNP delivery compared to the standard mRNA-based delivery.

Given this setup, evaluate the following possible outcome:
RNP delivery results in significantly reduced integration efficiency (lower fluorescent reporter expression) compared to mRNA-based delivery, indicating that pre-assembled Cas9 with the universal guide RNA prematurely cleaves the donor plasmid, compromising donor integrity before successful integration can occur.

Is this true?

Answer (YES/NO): YES